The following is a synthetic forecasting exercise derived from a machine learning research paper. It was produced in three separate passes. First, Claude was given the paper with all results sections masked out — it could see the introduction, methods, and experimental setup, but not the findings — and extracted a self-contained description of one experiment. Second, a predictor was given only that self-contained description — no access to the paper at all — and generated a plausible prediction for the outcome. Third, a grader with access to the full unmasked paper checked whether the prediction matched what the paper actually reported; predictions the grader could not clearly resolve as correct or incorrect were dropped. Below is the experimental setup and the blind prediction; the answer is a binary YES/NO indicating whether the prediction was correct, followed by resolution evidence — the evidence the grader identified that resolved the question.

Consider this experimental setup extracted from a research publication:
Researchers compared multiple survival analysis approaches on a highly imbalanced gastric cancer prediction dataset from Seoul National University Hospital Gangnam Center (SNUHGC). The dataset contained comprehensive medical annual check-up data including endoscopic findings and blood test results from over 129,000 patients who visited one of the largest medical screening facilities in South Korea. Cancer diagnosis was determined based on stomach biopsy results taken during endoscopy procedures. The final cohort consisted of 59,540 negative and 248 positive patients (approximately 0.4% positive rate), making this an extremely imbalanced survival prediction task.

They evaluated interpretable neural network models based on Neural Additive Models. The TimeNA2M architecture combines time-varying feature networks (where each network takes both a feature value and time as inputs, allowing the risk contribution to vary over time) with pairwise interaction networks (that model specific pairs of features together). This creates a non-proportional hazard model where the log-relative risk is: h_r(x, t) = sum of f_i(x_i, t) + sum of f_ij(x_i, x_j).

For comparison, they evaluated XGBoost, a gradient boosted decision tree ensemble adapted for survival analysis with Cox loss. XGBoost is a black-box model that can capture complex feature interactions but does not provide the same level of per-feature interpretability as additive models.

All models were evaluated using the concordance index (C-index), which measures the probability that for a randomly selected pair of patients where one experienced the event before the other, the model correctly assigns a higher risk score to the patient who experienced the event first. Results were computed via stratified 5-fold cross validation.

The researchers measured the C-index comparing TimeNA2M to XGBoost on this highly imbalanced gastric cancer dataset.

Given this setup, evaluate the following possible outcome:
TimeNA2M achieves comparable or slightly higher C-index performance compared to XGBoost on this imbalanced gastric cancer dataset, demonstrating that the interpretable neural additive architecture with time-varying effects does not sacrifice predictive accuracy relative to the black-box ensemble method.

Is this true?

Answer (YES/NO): YES